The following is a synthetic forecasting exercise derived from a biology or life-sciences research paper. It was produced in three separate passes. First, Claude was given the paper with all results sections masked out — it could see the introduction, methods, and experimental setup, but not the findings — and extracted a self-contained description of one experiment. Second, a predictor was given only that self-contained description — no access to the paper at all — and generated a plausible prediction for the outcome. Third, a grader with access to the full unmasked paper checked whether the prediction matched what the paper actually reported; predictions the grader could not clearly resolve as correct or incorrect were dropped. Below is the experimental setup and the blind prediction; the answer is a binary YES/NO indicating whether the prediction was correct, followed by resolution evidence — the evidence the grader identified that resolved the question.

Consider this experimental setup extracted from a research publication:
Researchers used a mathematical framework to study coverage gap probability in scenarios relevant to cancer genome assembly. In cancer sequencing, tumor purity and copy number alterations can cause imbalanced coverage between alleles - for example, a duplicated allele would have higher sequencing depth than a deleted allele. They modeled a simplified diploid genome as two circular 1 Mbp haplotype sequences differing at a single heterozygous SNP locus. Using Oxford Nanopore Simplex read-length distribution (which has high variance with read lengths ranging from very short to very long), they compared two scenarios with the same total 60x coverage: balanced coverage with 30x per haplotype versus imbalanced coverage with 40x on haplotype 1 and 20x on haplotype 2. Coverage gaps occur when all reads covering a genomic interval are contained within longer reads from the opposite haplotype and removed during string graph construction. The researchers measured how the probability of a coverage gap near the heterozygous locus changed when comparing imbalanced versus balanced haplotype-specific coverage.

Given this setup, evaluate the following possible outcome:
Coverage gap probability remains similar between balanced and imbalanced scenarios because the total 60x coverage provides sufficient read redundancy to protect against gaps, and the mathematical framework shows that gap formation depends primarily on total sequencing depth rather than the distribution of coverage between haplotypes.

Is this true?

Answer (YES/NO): NO